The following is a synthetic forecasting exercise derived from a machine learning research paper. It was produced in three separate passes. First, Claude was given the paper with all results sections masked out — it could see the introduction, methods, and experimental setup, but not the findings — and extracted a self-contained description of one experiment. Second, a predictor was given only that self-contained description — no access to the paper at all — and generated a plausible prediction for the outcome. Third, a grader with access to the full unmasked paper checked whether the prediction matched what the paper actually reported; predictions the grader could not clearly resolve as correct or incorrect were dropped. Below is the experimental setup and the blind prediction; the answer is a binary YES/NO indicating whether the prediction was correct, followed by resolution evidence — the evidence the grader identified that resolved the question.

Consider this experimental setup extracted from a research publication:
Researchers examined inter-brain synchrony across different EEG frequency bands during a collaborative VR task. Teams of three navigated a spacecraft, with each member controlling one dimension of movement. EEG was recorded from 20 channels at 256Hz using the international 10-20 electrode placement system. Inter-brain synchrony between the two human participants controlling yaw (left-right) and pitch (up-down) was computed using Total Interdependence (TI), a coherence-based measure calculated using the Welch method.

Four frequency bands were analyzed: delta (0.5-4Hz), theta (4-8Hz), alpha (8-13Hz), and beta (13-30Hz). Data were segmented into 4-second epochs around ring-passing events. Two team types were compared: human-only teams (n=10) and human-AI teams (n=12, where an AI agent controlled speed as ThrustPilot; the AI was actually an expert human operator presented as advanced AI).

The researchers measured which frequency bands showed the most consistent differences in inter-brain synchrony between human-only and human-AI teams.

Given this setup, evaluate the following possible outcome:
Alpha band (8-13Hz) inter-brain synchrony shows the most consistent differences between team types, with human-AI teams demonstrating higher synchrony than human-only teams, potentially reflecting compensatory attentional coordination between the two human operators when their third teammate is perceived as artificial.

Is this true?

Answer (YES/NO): NO